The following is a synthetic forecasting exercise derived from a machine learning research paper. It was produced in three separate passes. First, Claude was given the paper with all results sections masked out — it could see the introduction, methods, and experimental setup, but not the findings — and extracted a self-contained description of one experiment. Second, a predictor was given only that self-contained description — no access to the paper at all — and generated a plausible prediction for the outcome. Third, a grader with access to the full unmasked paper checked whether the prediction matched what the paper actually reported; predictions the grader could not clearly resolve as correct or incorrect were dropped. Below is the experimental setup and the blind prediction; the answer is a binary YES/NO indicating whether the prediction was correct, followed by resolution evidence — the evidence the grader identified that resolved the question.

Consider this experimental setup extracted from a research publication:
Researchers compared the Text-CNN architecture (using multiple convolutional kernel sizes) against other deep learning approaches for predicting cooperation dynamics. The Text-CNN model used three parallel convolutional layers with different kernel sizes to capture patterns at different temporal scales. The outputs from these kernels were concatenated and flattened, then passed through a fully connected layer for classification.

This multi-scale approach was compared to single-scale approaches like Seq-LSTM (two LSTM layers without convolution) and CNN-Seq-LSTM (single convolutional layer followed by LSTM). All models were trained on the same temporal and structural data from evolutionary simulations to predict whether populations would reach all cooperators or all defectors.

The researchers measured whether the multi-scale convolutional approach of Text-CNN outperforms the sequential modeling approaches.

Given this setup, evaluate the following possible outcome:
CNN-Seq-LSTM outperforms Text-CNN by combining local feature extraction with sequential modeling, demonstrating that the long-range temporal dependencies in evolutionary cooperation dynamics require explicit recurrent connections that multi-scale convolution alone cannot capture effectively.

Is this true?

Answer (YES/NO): YES